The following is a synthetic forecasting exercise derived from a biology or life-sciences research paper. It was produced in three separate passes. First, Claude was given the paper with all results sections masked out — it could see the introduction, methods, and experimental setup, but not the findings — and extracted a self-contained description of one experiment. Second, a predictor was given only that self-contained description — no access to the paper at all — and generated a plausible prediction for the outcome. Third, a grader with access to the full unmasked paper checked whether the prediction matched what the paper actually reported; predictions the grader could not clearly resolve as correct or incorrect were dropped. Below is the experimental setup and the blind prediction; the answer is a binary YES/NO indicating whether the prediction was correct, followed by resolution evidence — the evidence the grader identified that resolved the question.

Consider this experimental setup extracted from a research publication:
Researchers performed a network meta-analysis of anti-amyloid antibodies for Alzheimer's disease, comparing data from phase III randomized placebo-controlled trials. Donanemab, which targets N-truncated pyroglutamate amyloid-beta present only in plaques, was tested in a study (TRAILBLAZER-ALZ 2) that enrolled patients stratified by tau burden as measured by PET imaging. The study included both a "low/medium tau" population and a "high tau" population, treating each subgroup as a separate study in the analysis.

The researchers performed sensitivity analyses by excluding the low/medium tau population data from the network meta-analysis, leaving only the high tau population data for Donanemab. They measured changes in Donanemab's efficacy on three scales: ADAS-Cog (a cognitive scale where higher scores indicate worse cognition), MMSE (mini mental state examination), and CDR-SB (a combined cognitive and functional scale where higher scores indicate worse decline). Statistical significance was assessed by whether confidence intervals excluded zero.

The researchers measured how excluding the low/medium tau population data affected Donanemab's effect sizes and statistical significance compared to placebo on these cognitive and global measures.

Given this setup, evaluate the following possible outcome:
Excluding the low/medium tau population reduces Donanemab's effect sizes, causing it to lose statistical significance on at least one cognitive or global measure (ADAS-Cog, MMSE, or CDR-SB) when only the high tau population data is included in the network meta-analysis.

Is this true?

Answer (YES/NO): YES